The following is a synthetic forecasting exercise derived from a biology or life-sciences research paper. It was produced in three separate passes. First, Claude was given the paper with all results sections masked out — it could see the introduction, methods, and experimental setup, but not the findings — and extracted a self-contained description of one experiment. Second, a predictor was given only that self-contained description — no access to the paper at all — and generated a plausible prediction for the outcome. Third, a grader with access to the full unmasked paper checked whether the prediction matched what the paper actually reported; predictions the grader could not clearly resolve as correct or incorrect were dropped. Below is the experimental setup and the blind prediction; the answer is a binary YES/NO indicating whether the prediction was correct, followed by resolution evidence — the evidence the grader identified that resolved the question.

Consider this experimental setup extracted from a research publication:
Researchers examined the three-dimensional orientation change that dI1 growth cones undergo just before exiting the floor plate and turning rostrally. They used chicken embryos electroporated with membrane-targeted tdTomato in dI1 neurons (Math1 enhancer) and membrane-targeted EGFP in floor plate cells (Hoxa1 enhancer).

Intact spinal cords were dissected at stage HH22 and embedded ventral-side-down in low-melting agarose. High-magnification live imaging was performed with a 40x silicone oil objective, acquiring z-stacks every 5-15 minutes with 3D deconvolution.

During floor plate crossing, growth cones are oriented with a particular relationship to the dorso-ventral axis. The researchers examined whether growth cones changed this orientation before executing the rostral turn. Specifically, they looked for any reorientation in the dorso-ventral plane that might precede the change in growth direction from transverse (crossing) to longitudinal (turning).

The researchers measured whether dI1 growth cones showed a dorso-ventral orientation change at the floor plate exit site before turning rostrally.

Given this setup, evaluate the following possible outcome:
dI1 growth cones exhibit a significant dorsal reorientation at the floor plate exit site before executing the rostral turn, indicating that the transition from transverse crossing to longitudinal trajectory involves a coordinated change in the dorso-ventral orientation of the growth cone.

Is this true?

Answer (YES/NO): NO